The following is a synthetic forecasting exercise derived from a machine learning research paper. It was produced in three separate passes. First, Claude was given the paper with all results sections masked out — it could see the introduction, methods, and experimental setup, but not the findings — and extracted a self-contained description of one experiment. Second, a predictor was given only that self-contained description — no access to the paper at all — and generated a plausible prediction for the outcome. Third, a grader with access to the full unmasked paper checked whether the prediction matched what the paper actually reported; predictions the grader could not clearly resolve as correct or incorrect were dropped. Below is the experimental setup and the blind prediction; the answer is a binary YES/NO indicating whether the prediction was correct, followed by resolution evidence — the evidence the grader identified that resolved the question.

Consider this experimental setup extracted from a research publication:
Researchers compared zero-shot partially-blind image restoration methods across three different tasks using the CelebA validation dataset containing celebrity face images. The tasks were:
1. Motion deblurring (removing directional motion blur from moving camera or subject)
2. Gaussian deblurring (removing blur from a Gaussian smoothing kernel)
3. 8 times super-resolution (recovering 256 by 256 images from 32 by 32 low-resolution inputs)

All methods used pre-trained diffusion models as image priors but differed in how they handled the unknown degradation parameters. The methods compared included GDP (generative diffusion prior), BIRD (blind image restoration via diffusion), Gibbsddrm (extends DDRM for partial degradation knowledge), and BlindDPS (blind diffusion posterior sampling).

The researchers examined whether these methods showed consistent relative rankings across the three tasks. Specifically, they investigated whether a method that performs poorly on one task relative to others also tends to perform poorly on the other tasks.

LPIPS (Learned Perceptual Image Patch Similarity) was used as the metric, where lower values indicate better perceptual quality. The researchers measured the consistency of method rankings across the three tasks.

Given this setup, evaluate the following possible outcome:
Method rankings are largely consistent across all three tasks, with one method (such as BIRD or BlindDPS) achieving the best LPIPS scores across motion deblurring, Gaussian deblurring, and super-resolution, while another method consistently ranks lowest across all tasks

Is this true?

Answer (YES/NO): NO